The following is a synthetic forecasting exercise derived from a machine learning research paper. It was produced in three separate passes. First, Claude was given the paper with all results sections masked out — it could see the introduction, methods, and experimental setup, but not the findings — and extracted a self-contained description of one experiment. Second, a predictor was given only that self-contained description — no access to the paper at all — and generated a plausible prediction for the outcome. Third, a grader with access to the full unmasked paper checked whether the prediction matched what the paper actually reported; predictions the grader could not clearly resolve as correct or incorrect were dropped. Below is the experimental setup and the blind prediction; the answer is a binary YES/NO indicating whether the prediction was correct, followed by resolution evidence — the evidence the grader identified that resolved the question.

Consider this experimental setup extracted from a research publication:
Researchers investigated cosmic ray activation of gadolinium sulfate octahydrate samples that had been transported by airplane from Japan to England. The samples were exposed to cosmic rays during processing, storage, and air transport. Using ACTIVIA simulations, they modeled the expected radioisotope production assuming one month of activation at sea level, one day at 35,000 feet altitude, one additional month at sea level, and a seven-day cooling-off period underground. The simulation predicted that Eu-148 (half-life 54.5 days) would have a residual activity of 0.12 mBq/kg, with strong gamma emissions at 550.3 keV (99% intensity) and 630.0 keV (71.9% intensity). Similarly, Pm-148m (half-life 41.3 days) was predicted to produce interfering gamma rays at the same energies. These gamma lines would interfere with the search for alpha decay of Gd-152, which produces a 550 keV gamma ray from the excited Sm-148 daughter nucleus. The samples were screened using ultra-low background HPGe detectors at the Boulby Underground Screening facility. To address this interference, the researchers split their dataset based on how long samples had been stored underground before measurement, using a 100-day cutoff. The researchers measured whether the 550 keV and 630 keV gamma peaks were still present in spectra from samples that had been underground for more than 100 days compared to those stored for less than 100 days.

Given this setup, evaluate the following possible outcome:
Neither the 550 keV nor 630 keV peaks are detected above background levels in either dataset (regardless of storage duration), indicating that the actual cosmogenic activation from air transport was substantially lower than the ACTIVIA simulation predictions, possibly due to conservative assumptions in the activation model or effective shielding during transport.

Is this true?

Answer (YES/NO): NO